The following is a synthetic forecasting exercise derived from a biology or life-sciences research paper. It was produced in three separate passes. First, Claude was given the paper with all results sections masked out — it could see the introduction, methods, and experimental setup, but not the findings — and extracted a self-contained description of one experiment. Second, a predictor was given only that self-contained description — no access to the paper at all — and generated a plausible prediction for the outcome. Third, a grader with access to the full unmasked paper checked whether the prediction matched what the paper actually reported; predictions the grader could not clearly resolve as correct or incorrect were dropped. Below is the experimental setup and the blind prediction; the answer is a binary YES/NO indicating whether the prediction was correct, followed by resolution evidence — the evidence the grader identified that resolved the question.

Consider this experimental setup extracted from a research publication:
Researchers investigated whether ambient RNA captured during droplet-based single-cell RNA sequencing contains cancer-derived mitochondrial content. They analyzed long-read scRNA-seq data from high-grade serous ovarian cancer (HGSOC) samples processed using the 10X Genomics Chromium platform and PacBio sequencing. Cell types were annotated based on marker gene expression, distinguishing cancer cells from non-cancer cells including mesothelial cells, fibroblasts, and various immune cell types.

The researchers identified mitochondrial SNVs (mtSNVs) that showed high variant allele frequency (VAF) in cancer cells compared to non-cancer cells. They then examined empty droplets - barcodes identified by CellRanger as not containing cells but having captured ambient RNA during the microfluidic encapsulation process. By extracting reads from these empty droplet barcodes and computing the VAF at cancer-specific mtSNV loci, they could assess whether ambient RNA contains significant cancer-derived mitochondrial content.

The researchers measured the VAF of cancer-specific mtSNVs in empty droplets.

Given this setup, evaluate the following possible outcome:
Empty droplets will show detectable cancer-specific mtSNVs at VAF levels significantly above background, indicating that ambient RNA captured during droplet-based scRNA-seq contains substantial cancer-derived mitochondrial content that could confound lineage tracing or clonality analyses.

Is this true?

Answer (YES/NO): YES